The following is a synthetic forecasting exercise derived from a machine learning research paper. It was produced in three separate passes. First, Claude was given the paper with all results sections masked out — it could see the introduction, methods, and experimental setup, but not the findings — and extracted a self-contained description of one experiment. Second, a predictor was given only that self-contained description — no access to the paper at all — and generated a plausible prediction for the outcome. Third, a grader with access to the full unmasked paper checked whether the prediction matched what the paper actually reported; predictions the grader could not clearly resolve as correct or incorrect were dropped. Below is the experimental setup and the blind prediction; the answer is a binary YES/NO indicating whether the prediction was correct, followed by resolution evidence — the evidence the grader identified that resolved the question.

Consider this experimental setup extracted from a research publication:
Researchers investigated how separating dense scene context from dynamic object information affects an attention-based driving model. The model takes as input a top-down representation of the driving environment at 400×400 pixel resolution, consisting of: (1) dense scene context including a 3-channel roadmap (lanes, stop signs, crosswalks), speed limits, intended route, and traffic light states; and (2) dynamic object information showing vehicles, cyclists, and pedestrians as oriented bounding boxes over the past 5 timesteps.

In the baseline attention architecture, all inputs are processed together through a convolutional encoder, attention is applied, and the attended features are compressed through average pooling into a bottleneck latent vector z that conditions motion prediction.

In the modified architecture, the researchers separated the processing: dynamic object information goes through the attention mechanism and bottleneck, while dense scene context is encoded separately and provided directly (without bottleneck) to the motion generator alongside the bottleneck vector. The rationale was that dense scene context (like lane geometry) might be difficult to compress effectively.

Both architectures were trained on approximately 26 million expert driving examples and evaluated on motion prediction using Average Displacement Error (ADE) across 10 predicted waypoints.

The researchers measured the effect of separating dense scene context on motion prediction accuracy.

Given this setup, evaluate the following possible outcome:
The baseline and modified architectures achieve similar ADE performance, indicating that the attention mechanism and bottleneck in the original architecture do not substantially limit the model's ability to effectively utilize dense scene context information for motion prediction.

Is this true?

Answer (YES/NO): NO